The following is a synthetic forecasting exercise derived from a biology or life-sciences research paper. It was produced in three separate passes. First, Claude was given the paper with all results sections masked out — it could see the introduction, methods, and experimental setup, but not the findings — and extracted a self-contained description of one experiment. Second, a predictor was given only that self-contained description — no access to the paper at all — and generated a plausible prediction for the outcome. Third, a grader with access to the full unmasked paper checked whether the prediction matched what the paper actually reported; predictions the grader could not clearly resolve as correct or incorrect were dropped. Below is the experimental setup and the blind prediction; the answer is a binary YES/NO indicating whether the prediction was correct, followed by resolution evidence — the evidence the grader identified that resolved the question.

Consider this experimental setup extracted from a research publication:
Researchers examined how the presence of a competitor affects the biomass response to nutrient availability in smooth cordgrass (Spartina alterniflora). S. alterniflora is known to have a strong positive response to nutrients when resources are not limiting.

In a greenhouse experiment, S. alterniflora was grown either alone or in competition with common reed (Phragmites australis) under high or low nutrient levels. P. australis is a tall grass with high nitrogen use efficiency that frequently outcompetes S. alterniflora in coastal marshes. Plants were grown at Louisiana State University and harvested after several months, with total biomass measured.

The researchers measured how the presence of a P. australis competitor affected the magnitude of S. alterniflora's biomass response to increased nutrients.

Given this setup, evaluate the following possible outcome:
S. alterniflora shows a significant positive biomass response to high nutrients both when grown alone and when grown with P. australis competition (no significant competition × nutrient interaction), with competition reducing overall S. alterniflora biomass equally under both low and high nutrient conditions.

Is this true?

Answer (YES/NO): NO